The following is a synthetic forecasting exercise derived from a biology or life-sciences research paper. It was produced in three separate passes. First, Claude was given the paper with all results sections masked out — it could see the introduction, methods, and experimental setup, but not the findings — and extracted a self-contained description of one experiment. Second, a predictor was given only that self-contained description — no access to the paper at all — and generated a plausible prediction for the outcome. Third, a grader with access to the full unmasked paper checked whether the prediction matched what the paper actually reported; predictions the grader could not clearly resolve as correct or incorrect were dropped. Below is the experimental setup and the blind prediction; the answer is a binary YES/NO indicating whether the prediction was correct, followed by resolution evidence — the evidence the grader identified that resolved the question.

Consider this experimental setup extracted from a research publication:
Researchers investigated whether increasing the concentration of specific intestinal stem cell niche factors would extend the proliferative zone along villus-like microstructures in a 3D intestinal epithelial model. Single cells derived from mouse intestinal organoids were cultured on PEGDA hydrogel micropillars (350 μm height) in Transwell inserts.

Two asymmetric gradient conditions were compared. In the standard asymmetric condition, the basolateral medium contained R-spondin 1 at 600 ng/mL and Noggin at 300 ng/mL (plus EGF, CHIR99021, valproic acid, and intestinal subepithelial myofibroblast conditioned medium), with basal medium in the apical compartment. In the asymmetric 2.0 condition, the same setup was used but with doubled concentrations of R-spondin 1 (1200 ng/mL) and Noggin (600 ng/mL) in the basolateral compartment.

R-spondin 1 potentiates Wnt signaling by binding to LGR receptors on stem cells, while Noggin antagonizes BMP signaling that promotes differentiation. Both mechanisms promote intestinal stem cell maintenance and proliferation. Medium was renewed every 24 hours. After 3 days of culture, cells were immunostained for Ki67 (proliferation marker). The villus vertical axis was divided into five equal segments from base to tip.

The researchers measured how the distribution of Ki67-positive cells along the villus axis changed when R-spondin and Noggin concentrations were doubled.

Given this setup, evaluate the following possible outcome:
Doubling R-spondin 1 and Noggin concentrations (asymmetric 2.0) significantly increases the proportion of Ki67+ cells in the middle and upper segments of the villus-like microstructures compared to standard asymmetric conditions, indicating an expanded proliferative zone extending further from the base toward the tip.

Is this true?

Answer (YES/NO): YES